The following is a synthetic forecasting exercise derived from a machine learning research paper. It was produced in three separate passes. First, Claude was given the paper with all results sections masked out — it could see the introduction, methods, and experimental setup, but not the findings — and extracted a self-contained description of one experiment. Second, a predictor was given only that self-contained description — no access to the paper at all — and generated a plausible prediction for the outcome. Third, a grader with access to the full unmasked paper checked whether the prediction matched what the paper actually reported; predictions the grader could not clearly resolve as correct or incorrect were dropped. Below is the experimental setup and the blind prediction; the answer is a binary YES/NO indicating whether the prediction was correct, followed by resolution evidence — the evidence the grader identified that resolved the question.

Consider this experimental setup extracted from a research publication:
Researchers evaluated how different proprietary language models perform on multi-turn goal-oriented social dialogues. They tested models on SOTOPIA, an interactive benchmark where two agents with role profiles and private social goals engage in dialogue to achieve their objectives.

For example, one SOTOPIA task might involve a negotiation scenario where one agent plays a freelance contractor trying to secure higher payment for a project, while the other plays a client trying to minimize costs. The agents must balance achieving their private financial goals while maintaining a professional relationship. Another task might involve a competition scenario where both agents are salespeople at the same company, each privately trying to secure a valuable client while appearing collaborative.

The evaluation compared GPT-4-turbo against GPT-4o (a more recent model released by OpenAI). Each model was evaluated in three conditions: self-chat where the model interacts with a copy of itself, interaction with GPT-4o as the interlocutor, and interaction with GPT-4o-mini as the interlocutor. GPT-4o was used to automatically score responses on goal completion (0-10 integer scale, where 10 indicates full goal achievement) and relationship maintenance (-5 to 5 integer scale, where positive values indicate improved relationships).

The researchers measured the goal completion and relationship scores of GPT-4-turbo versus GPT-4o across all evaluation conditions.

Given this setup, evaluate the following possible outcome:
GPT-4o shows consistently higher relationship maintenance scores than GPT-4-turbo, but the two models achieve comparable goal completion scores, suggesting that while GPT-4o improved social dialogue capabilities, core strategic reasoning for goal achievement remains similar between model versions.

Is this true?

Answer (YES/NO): NO